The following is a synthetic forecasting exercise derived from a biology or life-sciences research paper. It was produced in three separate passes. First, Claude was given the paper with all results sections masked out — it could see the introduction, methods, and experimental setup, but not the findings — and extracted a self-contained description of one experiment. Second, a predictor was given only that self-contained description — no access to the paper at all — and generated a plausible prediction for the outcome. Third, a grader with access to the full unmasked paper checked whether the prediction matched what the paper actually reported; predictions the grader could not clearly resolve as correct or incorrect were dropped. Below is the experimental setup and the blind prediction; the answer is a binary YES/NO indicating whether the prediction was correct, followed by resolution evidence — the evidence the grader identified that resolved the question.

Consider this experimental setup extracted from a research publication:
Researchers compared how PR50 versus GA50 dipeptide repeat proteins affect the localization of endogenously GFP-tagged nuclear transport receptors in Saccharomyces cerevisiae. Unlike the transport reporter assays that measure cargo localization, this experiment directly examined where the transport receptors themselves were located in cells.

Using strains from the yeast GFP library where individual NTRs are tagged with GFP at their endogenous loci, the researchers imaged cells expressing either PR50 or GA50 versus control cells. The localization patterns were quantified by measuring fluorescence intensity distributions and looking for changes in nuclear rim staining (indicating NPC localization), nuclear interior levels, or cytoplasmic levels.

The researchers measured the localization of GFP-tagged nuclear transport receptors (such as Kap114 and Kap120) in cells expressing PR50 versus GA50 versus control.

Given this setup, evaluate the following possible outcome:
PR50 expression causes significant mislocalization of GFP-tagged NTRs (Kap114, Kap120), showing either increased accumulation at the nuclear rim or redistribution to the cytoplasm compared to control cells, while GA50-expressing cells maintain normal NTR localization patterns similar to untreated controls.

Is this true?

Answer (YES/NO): NO